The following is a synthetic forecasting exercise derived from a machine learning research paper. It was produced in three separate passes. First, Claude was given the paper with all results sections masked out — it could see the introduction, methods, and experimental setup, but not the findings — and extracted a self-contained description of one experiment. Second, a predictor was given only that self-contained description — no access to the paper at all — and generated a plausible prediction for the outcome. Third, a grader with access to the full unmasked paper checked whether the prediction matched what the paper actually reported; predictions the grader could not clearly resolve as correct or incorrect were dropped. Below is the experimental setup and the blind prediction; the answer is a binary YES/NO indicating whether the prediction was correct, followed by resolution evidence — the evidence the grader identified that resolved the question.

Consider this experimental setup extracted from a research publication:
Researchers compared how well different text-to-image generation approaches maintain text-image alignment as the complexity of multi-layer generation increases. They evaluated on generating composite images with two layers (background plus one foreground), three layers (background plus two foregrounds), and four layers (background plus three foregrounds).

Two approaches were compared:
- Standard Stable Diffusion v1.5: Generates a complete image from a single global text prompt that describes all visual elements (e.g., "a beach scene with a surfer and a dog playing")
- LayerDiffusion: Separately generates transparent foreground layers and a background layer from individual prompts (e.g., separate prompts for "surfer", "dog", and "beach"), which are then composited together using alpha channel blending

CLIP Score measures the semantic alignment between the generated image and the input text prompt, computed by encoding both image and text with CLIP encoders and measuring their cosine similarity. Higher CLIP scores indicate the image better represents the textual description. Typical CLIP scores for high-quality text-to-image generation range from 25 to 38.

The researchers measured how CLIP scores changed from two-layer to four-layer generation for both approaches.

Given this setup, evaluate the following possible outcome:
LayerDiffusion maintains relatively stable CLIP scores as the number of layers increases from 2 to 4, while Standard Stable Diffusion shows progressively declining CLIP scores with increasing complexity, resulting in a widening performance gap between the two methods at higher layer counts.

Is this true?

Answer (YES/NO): NO